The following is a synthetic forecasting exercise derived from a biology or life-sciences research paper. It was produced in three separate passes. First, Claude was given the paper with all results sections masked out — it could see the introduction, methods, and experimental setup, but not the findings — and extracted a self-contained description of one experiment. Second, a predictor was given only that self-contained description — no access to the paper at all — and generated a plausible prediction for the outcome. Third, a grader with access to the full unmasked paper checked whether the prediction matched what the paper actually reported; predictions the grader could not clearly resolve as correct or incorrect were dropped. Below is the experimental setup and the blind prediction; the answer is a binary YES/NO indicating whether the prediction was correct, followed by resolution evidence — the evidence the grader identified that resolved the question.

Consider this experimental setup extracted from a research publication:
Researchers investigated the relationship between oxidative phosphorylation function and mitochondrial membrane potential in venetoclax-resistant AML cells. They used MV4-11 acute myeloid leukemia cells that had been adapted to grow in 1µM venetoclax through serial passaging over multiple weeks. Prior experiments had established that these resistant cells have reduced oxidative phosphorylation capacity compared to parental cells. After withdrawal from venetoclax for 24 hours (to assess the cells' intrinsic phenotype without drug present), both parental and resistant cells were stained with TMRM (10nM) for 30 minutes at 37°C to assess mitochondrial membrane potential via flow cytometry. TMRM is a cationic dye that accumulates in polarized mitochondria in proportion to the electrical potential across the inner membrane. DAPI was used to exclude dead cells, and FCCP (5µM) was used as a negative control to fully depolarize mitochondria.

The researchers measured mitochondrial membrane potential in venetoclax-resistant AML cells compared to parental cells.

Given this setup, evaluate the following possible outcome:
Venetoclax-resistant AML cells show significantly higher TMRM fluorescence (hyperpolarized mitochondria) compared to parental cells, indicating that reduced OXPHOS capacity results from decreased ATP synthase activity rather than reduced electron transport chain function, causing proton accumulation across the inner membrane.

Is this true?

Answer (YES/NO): NO